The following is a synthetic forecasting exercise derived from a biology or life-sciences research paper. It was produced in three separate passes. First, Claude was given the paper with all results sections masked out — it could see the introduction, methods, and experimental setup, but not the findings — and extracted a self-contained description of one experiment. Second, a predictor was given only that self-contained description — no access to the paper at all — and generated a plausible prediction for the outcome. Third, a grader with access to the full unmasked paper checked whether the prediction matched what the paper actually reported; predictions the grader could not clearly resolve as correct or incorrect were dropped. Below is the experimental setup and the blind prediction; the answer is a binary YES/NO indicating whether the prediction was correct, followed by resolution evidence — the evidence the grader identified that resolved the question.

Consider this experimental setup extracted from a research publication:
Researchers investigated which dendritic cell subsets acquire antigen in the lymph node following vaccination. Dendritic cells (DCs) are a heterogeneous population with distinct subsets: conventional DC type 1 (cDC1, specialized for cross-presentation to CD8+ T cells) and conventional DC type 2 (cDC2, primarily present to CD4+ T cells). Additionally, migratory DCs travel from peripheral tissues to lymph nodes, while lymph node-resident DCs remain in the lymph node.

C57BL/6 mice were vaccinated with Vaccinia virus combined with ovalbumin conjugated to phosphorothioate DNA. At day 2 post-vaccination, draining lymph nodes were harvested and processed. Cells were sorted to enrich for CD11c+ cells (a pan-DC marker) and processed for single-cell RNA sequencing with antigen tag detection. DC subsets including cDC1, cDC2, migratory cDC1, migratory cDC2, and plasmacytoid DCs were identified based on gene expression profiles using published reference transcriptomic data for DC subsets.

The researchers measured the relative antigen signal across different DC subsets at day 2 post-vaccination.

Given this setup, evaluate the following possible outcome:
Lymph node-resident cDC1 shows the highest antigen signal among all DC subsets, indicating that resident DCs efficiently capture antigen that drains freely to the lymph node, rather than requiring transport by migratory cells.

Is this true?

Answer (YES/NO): NO